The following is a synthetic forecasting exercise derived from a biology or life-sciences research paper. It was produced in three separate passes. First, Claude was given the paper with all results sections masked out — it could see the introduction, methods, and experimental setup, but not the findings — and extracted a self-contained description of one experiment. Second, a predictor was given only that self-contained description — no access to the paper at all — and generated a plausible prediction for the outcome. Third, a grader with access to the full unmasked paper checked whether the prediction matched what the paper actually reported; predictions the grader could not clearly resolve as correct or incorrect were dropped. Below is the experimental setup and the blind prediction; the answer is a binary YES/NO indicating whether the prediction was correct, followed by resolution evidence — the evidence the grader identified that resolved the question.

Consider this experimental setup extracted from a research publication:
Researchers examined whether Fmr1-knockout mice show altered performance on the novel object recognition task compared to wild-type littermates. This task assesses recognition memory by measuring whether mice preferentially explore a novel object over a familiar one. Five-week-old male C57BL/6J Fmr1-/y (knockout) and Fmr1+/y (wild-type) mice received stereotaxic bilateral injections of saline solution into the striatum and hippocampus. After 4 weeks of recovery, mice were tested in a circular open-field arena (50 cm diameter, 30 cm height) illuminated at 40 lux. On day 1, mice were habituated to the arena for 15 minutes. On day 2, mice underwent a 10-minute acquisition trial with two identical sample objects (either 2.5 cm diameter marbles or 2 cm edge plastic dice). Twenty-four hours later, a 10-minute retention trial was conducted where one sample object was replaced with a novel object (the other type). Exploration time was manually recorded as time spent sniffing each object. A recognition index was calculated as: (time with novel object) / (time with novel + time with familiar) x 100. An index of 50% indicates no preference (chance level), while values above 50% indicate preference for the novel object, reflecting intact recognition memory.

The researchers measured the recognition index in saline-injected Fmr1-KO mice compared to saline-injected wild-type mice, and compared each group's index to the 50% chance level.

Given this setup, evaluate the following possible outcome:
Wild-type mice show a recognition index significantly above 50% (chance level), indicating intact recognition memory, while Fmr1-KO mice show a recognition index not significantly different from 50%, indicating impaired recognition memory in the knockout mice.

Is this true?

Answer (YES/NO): NO